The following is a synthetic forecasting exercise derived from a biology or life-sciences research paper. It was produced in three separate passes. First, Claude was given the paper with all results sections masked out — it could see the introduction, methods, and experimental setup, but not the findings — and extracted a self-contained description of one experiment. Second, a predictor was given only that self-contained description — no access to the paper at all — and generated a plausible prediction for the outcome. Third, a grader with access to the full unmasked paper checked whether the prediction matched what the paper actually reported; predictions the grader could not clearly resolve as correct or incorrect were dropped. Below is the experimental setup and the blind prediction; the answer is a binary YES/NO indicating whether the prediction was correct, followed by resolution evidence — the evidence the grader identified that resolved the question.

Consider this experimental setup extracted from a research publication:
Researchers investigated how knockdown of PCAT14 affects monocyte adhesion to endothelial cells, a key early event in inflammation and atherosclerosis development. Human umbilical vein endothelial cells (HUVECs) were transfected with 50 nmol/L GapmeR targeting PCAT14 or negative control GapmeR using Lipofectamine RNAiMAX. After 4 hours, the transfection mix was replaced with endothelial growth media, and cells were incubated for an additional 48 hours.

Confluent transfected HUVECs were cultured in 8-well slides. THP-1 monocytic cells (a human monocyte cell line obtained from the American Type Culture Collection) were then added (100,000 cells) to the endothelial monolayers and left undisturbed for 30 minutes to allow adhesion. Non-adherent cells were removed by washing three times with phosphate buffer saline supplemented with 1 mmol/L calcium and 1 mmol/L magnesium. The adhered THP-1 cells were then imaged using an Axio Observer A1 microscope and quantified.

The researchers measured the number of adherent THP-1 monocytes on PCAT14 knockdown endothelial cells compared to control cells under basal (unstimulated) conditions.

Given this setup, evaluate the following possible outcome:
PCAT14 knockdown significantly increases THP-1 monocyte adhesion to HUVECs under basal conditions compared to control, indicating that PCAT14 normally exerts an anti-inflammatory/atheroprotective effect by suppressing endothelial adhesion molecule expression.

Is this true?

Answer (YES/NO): YES